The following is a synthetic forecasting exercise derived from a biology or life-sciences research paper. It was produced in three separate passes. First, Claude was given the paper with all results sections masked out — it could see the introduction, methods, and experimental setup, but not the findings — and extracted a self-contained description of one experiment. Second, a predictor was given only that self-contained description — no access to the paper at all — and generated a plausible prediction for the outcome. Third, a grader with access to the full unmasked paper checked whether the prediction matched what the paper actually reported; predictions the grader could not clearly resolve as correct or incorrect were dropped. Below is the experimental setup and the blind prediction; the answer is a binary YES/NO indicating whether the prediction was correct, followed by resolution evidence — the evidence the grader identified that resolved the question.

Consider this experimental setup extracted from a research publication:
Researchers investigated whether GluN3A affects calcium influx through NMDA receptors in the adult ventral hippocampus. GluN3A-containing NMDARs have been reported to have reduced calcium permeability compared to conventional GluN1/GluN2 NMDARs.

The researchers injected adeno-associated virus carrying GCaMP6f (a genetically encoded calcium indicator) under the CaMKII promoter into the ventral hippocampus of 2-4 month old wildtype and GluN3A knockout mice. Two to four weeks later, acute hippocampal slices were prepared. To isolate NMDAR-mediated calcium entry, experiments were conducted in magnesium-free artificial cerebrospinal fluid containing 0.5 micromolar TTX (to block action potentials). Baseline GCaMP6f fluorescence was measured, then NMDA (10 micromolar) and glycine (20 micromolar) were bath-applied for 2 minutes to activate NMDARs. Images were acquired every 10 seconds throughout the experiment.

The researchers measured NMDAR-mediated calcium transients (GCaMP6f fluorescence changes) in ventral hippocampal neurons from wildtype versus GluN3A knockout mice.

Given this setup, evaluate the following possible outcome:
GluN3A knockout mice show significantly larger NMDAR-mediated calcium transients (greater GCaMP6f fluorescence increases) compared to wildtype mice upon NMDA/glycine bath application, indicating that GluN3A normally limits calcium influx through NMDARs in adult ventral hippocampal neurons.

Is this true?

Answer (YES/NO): YES